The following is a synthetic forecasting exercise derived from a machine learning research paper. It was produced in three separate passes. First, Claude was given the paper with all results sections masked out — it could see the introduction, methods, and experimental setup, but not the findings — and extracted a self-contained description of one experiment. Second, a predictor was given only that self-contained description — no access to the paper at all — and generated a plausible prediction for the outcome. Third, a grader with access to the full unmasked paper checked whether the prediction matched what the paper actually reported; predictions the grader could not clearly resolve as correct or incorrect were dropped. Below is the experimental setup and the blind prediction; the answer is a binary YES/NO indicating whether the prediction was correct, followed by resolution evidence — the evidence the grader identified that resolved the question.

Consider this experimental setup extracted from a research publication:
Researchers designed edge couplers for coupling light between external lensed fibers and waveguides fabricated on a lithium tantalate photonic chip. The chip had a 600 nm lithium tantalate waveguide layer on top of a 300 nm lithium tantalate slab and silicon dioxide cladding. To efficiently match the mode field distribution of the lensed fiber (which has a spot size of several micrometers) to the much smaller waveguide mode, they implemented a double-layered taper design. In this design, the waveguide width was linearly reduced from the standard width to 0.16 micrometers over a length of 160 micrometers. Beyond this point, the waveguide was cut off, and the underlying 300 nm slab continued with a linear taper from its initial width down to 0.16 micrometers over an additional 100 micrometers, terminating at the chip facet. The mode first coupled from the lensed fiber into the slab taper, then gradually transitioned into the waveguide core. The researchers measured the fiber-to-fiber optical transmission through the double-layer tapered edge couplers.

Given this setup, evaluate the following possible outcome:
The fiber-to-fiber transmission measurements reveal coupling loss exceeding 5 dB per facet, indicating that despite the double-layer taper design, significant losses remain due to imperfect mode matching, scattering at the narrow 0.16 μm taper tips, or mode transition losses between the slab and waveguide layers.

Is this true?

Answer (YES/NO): NO